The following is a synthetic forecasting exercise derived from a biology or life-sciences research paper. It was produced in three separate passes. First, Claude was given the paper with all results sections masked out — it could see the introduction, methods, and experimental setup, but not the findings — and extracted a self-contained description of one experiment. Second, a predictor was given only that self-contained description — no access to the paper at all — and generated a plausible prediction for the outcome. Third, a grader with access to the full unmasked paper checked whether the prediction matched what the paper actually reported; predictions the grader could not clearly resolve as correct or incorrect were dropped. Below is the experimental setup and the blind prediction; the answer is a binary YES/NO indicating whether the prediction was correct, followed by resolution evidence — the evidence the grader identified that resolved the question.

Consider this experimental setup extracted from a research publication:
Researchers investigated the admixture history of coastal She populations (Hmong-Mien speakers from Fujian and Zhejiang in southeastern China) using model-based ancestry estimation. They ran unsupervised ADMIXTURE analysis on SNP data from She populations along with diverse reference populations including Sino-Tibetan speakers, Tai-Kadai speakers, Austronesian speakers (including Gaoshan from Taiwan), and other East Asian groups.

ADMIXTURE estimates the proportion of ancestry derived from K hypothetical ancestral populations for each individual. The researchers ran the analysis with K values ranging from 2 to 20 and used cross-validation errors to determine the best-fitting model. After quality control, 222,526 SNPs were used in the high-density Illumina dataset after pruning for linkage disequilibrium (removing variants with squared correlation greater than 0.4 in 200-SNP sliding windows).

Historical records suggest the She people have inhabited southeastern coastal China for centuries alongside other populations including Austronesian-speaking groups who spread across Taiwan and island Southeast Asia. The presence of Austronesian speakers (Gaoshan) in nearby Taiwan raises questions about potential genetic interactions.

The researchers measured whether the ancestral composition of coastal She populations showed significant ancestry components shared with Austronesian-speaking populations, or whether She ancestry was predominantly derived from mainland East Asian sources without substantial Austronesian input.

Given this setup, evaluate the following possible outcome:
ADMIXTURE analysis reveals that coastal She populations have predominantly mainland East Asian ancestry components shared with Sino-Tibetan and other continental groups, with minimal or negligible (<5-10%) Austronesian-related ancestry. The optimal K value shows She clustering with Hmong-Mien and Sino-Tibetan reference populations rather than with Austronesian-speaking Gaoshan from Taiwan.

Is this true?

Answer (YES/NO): NO